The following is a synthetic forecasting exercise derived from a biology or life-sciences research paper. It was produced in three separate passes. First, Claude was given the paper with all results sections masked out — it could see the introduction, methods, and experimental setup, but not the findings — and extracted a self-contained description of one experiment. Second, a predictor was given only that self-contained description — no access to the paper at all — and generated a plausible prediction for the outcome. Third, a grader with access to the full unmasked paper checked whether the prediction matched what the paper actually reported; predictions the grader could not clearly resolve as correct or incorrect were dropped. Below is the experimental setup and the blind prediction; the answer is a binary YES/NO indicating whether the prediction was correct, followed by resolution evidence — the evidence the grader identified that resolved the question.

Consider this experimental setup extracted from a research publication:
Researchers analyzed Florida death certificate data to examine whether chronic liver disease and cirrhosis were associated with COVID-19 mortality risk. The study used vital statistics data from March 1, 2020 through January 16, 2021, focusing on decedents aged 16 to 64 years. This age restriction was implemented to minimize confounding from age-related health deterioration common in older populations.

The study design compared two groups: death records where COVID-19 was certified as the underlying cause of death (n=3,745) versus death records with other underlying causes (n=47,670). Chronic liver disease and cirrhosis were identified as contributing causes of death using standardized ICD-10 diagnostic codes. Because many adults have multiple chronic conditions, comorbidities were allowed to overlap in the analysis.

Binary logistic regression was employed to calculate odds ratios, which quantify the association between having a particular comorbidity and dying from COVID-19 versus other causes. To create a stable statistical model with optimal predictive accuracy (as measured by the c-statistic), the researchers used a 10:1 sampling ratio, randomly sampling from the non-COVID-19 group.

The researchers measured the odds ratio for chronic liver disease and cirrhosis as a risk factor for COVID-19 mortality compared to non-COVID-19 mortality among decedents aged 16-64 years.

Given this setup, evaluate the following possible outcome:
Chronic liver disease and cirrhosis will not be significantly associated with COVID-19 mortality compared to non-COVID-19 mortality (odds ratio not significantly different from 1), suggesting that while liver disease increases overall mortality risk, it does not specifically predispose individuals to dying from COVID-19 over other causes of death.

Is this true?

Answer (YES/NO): YES